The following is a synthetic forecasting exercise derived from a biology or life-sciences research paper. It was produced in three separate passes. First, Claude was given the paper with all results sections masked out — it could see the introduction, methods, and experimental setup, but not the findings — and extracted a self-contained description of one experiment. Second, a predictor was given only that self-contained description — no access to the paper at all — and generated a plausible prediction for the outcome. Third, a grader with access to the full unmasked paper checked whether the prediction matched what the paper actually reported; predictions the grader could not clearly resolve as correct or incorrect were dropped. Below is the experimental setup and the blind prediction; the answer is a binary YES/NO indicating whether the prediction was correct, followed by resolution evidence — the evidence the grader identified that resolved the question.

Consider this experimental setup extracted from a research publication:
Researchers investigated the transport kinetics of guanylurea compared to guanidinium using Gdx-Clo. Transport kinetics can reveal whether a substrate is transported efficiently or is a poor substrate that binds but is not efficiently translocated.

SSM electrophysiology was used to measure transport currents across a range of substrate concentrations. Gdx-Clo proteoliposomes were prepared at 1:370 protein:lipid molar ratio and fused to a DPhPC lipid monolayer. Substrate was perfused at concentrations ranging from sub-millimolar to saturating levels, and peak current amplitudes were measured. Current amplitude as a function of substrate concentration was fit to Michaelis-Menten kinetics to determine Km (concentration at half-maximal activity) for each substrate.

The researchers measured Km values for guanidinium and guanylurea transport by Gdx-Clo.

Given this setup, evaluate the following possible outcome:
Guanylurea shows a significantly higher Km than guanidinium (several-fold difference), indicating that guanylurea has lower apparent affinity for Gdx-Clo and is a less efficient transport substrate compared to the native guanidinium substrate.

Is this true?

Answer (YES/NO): NO